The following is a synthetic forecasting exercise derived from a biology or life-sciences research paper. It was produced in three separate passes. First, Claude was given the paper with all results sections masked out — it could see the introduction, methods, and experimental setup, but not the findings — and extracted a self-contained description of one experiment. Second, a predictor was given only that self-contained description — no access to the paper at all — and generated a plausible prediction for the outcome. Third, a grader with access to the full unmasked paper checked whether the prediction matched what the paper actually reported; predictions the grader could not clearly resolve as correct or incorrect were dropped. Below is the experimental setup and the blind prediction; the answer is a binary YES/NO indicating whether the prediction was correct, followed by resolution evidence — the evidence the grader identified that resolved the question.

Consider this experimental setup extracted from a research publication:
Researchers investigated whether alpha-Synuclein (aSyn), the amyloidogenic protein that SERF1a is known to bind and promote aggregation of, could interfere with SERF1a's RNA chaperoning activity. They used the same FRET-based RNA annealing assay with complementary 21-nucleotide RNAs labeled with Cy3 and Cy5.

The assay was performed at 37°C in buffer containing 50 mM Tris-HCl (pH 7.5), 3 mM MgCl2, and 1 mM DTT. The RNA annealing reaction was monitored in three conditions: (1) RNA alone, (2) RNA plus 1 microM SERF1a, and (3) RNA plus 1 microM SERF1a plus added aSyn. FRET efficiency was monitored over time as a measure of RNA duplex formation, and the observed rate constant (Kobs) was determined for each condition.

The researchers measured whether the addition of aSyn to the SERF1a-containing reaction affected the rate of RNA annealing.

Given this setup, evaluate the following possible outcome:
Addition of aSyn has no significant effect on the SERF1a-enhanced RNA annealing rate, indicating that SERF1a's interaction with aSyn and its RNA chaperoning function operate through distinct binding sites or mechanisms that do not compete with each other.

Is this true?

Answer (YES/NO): NO